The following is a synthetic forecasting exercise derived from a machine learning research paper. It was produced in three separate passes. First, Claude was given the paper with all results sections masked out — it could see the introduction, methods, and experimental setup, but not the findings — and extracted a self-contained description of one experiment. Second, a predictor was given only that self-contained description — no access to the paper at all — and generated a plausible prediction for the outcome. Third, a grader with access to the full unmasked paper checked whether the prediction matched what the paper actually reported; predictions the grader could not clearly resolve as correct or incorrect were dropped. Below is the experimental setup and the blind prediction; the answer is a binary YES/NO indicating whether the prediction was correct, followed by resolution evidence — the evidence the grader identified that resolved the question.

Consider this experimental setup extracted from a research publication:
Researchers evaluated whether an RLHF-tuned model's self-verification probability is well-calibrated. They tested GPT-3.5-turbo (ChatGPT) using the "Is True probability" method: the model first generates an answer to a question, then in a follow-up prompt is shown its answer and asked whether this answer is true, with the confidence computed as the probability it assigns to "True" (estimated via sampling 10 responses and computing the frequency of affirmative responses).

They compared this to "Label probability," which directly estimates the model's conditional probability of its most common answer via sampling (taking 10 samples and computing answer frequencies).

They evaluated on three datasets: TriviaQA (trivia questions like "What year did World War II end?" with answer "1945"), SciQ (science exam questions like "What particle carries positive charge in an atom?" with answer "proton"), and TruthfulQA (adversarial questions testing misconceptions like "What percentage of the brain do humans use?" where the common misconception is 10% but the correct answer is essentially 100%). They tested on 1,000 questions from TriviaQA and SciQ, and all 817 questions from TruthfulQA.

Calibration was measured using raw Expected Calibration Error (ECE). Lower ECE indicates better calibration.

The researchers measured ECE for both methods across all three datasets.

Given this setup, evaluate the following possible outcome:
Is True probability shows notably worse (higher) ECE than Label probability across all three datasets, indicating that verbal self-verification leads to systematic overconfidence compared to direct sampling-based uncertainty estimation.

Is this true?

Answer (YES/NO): YES